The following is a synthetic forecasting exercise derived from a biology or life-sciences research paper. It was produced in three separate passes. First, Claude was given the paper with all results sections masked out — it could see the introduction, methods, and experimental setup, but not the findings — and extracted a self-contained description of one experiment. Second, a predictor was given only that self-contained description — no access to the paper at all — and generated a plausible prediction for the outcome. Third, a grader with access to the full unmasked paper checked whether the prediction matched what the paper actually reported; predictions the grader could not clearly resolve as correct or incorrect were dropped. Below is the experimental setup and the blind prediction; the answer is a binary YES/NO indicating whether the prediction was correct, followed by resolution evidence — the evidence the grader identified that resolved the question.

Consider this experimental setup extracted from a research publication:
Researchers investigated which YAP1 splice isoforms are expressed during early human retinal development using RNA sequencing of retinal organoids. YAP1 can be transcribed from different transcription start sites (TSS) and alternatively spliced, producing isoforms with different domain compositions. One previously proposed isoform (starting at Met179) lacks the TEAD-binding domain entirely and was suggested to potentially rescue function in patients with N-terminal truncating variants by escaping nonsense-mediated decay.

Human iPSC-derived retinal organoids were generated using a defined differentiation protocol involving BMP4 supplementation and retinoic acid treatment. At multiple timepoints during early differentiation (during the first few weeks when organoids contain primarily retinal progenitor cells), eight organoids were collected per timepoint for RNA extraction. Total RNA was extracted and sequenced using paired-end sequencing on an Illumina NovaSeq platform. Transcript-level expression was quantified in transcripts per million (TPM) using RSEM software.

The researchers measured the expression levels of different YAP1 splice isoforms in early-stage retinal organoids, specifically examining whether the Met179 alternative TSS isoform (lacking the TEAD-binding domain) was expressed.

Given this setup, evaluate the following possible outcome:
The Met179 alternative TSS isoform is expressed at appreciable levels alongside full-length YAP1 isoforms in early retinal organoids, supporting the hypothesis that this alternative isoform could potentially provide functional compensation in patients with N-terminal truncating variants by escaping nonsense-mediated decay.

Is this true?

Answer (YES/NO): NO